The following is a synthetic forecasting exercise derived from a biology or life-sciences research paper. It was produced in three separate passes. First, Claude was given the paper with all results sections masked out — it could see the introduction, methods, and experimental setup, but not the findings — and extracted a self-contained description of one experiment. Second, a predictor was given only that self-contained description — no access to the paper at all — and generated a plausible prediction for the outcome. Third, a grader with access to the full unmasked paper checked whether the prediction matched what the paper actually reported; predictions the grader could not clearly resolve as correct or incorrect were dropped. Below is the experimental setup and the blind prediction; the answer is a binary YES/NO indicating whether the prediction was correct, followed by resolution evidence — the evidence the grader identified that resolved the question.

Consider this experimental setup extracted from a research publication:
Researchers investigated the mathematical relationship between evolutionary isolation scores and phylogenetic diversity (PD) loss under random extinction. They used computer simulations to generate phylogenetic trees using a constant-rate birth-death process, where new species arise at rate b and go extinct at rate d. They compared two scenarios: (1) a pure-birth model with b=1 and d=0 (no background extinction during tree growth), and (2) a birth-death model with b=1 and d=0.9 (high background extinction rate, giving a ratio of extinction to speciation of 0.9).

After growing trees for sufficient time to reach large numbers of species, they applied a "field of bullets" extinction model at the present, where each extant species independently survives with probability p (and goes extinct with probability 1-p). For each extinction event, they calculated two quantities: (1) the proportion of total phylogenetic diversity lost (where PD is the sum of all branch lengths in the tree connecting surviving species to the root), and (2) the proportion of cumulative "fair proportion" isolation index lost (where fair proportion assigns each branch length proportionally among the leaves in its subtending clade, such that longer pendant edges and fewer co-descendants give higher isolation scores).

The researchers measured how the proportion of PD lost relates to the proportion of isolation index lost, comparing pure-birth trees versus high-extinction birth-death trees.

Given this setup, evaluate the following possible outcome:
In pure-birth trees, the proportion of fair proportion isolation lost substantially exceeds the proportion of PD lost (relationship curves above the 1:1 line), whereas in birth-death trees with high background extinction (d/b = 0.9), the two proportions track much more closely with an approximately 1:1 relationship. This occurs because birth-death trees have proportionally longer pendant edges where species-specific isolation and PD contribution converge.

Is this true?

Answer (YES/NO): NO